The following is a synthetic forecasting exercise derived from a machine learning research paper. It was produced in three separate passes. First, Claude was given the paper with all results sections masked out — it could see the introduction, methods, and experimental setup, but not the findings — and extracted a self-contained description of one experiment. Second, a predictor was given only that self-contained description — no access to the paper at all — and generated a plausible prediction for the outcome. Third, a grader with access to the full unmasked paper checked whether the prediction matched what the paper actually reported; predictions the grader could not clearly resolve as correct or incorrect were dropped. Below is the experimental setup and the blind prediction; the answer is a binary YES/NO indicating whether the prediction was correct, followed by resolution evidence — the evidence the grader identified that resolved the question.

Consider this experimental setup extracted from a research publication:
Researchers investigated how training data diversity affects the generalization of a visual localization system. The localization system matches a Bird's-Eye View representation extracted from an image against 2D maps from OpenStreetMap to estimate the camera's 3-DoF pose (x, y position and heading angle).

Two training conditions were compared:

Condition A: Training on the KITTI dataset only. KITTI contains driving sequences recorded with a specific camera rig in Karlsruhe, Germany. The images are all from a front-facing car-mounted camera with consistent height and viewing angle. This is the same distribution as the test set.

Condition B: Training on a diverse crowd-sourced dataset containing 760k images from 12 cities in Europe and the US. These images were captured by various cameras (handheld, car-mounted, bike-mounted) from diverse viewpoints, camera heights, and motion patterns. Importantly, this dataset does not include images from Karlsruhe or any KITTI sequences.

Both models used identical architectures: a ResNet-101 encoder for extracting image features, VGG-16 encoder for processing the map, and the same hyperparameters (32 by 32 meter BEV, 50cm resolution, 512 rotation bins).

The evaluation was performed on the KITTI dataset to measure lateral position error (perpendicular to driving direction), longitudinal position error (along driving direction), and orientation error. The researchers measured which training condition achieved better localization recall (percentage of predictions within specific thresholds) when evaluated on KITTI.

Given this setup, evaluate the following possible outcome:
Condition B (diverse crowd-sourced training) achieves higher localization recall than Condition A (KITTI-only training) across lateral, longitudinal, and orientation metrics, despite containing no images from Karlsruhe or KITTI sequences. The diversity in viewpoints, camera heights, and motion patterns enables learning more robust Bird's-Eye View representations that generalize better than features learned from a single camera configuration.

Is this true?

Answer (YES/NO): YES